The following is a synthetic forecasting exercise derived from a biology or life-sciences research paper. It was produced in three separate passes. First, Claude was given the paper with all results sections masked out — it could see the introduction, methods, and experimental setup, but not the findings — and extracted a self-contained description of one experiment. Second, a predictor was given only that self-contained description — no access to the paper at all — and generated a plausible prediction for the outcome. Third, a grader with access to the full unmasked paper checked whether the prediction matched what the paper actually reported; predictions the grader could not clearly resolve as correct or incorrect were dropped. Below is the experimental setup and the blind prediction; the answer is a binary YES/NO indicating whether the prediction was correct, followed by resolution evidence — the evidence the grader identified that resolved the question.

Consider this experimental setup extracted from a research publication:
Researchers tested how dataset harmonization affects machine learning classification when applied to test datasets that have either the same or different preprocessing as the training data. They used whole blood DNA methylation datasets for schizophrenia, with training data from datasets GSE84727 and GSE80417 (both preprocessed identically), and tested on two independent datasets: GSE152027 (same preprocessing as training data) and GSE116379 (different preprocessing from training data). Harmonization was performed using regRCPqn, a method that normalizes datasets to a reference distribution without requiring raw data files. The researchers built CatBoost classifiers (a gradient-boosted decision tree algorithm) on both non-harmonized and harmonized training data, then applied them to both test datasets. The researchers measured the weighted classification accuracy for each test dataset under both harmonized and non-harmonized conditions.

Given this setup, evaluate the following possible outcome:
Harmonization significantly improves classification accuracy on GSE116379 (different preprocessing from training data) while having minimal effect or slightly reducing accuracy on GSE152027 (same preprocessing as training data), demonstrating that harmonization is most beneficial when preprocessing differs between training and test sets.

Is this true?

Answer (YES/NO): YES